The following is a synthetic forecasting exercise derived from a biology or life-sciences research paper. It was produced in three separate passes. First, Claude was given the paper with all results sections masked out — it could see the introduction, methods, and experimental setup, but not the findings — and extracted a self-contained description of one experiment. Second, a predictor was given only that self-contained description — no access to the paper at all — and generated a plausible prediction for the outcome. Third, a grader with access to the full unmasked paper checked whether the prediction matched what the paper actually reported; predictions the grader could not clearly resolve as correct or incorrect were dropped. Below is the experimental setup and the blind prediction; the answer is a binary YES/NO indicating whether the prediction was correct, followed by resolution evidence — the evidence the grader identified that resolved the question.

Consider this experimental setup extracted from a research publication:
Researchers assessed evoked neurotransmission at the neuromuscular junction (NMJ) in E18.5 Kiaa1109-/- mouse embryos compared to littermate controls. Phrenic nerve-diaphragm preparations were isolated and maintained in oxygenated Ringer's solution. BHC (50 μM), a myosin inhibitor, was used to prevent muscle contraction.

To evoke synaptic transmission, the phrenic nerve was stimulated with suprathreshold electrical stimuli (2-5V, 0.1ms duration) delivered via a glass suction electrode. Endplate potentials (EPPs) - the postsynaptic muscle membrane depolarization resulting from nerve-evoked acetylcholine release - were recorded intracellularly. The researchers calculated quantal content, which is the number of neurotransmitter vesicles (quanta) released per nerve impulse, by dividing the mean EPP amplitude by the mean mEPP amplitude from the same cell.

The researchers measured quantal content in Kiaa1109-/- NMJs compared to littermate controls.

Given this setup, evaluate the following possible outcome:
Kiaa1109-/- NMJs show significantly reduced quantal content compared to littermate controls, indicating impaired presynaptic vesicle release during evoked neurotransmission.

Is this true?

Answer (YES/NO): YES